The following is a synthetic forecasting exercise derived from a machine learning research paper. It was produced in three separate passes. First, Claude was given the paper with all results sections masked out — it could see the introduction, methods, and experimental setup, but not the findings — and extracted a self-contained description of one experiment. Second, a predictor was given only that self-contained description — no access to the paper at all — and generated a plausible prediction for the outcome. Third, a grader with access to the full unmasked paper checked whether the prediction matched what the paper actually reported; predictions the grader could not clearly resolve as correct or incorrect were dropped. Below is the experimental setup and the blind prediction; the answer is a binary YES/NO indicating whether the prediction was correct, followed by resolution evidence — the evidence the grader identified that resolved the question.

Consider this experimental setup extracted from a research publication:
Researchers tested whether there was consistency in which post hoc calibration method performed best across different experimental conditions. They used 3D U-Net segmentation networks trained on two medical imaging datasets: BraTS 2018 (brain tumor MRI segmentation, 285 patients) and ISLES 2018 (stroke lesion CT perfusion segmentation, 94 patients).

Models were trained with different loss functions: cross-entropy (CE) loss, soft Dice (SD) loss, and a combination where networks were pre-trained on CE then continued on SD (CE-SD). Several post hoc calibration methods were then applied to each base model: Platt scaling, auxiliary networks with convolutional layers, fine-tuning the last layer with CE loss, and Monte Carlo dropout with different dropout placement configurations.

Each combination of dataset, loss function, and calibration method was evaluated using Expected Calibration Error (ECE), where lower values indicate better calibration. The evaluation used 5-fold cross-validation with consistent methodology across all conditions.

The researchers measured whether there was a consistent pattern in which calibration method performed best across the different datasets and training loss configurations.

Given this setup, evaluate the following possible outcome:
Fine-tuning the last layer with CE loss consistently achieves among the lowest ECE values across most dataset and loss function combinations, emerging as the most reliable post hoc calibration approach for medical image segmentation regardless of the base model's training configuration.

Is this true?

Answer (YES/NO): NO